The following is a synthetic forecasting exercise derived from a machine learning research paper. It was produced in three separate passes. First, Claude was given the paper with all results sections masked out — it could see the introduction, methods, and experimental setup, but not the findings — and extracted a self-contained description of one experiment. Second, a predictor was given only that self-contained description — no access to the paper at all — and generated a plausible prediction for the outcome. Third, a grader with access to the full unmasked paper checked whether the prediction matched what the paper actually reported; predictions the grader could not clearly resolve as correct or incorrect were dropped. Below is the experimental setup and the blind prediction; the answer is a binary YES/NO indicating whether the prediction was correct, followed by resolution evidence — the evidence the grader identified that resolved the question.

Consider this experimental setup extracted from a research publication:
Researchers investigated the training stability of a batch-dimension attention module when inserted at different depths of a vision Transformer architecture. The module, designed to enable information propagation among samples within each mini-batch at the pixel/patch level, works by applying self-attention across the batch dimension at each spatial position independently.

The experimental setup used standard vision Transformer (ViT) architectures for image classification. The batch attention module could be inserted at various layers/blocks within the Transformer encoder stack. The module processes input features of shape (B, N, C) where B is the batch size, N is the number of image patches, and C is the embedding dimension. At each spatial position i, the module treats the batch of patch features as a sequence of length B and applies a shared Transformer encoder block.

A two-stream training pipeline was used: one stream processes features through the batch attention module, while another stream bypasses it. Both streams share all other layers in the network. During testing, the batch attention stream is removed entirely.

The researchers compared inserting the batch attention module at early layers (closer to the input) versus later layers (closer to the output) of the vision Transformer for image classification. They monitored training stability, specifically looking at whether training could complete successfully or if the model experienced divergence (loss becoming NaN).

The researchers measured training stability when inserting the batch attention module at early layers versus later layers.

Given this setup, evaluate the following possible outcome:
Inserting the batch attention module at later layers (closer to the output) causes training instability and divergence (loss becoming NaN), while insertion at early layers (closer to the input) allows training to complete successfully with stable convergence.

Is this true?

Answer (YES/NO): NO